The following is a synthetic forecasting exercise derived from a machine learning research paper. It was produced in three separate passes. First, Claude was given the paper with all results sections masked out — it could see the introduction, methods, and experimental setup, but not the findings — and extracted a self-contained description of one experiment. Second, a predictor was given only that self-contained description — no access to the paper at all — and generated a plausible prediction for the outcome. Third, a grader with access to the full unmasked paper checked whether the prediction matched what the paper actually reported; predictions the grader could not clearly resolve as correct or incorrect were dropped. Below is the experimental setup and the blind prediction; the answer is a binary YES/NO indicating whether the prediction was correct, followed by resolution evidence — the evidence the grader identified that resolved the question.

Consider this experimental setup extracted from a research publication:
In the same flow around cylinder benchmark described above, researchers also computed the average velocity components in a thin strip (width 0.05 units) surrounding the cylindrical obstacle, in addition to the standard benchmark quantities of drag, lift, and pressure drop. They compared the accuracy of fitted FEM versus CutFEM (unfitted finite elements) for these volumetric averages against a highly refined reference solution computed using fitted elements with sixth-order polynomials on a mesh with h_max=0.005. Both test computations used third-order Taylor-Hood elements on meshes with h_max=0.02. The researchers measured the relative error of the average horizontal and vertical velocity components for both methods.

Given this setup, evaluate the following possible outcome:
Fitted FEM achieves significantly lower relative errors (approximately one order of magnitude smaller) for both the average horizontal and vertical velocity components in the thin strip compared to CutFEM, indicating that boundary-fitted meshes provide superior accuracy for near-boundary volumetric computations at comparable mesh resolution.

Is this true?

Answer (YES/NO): NO